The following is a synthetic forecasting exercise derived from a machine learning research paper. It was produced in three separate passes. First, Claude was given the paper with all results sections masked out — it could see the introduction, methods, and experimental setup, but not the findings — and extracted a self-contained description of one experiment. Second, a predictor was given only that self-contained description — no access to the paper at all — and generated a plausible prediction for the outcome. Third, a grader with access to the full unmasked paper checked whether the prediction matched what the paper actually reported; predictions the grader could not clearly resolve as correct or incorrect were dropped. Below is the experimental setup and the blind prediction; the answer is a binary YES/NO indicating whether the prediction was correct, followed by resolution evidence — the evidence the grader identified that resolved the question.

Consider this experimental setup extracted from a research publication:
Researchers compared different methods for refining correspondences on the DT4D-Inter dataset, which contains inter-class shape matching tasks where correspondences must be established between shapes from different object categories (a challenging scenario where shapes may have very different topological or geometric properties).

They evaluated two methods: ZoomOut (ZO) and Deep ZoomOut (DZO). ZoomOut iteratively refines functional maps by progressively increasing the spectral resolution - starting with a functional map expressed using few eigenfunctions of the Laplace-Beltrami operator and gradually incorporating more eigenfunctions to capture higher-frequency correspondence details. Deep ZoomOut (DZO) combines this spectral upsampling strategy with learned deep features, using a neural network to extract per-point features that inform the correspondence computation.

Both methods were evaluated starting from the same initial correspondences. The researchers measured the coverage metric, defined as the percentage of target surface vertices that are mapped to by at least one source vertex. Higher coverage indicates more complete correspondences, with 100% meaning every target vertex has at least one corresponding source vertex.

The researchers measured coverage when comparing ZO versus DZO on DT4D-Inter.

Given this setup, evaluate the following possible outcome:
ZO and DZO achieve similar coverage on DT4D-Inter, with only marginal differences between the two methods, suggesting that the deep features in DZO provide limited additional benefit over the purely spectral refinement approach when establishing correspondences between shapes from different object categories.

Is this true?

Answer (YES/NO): YES